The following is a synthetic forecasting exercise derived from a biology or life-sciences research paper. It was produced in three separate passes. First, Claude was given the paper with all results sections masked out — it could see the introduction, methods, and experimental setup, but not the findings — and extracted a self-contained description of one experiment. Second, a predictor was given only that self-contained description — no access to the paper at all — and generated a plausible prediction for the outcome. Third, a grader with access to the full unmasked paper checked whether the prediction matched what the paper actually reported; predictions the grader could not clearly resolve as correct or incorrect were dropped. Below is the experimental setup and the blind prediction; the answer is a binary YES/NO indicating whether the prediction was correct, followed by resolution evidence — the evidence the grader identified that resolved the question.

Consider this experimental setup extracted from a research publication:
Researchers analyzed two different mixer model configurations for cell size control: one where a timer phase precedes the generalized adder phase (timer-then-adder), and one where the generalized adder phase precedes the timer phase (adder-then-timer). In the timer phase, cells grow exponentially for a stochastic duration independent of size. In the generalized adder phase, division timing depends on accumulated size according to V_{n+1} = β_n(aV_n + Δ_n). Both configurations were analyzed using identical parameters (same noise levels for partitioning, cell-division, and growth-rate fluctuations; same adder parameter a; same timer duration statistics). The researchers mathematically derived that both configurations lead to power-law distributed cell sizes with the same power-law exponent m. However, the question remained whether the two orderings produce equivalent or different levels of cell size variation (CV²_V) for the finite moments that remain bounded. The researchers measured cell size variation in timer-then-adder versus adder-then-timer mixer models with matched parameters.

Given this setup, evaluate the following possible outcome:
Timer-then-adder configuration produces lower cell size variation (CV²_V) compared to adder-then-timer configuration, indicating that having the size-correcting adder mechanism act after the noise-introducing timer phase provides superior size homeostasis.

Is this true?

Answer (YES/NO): YES